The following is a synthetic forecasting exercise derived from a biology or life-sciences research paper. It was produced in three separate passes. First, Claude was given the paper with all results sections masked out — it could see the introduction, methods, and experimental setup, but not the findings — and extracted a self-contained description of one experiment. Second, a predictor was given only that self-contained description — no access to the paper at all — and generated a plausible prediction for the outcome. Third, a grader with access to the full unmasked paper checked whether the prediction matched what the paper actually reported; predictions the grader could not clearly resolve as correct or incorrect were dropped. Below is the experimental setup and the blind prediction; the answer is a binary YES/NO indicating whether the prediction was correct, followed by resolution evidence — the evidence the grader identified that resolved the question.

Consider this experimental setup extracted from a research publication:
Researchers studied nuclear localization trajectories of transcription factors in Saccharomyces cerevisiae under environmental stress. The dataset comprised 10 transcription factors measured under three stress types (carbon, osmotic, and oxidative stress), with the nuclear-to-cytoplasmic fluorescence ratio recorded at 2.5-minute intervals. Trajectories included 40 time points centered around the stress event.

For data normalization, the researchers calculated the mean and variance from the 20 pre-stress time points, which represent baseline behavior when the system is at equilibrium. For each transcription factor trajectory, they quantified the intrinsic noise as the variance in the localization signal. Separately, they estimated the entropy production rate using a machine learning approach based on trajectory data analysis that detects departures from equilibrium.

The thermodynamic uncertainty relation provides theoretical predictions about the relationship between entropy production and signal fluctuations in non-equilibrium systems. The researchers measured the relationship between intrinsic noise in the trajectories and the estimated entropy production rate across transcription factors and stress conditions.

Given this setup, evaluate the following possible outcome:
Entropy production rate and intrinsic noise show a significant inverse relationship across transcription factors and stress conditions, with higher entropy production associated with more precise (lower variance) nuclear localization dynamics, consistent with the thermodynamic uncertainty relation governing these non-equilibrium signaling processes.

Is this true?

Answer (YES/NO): YES